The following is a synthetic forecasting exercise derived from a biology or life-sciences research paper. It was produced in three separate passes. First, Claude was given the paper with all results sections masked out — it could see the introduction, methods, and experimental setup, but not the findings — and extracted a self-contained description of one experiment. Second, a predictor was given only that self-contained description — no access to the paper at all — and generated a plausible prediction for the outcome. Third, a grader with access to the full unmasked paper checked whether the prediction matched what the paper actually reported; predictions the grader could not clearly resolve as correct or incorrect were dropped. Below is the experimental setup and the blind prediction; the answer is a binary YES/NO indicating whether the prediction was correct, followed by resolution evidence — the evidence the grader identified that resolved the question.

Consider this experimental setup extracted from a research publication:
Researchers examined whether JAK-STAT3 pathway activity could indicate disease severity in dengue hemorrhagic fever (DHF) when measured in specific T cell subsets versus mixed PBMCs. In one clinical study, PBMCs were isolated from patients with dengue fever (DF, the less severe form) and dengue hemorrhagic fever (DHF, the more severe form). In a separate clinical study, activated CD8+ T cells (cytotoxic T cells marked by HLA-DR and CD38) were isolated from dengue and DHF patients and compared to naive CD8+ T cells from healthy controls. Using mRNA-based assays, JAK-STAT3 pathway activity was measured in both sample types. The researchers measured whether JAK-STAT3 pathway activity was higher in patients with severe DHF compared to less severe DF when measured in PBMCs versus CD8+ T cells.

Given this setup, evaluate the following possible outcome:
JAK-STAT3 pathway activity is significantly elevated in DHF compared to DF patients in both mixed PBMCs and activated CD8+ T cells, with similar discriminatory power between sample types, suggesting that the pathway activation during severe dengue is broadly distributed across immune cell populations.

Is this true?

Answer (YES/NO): NO